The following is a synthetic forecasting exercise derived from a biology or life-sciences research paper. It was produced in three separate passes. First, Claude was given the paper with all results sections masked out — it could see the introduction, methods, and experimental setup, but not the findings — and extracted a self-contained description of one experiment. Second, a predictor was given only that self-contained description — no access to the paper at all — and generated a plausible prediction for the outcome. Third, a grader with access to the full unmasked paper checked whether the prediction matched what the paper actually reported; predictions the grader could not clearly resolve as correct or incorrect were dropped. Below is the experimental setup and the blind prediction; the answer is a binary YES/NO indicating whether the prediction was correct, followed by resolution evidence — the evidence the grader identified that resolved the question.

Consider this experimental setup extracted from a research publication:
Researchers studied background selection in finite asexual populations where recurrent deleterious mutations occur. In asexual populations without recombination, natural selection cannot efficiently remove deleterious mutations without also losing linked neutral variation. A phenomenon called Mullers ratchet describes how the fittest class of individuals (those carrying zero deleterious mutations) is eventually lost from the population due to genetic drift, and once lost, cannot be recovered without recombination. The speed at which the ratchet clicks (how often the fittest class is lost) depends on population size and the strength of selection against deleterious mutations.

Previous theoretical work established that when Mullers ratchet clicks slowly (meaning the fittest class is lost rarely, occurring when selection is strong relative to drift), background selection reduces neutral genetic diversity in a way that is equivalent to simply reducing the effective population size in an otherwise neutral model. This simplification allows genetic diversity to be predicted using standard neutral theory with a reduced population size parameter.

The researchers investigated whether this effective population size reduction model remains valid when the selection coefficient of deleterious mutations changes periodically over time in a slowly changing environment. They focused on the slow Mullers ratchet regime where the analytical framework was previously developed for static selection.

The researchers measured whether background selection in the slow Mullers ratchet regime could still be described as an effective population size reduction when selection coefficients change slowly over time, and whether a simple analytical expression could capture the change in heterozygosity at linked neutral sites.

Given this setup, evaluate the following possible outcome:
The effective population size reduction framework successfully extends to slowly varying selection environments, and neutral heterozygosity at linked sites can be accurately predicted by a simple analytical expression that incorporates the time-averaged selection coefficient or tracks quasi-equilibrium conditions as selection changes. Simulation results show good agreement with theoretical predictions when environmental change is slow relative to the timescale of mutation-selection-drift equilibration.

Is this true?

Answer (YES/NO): YES